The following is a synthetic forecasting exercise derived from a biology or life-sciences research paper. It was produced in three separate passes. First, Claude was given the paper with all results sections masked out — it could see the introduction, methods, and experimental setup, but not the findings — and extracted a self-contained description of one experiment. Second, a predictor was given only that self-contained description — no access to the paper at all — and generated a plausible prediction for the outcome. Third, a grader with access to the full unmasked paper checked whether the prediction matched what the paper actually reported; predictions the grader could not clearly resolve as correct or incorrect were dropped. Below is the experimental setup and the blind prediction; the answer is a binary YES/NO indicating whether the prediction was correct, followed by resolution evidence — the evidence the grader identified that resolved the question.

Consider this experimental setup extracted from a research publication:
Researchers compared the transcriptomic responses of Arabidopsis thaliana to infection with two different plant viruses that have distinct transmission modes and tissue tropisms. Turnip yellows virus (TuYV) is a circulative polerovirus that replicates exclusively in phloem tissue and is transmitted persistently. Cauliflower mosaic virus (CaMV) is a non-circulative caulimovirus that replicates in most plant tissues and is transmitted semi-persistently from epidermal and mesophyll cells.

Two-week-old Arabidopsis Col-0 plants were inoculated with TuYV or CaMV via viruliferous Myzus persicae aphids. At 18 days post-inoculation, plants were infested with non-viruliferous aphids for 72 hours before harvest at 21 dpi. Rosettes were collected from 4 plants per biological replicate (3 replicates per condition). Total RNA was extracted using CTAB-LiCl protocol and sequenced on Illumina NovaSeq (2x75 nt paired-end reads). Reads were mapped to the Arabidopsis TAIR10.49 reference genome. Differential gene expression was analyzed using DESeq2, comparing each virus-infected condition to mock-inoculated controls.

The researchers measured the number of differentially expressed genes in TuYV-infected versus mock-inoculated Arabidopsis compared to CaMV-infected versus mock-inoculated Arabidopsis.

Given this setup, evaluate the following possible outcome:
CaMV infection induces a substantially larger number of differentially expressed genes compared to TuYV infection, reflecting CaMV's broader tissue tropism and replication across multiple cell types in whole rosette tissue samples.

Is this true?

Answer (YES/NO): YES